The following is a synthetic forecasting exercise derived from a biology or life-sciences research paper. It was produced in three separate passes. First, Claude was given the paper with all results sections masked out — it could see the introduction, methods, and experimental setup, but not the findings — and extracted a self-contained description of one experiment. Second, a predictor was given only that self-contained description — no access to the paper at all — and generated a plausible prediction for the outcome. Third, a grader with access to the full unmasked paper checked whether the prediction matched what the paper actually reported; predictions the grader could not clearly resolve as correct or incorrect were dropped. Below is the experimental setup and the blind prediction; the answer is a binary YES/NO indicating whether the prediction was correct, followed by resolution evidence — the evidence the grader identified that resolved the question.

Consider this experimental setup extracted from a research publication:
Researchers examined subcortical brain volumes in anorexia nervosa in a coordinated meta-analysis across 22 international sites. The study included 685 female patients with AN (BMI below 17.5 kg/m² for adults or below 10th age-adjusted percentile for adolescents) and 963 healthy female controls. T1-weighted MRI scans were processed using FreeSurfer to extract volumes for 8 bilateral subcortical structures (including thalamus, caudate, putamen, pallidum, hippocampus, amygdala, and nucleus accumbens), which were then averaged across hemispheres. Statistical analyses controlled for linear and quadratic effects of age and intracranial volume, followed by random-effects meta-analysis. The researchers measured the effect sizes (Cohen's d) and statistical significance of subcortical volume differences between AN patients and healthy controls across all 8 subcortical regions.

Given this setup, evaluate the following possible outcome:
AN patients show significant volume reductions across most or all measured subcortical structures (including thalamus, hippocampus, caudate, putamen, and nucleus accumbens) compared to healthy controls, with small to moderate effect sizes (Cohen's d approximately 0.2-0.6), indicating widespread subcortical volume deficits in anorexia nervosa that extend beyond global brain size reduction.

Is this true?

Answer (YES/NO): YES